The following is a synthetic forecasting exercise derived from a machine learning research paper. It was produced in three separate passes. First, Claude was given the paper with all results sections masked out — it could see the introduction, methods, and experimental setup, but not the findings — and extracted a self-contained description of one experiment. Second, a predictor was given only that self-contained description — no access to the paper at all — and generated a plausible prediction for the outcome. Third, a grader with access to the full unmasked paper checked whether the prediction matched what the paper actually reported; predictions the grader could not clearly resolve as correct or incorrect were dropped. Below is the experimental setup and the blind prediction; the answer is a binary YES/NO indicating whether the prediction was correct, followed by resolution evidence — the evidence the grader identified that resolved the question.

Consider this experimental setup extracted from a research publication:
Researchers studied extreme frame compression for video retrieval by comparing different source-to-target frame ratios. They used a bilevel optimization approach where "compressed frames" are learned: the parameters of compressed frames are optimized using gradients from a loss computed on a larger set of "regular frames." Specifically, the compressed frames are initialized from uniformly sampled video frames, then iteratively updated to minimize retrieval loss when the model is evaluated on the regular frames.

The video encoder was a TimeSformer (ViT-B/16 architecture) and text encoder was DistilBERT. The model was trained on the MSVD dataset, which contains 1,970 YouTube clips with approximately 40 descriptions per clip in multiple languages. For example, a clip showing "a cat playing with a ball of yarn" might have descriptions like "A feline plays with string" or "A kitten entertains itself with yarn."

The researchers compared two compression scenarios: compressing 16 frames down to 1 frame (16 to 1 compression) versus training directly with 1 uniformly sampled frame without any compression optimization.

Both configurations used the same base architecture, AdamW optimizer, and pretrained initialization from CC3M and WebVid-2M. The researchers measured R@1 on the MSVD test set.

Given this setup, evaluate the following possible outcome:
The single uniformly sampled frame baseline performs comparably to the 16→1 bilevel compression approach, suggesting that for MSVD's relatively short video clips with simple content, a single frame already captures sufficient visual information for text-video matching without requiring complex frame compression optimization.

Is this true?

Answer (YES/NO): YES